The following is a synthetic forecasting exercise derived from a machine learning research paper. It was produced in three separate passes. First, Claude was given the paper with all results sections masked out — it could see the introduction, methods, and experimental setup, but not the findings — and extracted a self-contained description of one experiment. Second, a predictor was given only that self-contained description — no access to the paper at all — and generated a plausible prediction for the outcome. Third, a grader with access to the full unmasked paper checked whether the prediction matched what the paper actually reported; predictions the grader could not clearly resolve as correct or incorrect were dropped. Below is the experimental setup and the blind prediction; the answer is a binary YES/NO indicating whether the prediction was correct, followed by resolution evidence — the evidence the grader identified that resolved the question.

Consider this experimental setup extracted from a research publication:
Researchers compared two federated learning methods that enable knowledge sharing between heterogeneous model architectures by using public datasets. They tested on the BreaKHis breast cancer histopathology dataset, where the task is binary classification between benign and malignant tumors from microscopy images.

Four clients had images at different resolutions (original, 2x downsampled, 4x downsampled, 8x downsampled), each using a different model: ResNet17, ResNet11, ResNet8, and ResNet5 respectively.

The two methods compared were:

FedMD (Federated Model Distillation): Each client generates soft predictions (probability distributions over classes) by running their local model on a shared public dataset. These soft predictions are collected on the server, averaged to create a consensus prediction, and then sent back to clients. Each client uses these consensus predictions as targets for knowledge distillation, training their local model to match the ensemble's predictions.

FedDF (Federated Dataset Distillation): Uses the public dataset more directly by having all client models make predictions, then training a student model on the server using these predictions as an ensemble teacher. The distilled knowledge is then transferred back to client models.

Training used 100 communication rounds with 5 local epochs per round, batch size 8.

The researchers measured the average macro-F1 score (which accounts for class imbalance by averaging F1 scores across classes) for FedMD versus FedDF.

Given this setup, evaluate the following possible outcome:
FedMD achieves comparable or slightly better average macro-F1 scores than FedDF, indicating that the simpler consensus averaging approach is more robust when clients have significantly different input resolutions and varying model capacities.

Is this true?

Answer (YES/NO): NO